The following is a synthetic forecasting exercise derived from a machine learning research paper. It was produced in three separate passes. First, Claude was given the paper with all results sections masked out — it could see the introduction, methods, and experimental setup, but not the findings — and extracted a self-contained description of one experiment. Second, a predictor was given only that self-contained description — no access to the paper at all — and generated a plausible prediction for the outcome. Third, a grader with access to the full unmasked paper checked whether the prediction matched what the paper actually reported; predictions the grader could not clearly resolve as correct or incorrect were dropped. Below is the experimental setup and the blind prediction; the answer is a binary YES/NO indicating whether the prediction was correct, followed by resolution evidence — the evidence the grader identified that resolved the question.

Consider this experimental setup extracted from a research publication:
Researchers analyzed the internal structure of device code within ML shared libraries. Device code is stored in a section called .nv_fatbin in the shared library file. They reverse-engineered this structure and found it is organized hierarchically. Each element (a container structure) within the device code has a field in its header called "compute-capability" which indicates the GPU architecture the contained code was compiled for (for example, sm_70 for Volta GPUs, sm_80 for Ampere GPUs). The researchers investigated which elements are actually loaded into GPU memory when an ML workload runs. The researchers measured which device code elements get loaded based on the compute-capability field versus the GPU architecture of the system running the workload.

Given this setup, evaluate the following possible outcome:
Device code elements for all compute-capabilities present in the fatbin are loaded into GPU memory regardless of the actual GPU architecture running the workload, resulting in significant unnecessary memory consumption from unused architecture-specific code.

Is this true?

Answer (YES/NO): NO